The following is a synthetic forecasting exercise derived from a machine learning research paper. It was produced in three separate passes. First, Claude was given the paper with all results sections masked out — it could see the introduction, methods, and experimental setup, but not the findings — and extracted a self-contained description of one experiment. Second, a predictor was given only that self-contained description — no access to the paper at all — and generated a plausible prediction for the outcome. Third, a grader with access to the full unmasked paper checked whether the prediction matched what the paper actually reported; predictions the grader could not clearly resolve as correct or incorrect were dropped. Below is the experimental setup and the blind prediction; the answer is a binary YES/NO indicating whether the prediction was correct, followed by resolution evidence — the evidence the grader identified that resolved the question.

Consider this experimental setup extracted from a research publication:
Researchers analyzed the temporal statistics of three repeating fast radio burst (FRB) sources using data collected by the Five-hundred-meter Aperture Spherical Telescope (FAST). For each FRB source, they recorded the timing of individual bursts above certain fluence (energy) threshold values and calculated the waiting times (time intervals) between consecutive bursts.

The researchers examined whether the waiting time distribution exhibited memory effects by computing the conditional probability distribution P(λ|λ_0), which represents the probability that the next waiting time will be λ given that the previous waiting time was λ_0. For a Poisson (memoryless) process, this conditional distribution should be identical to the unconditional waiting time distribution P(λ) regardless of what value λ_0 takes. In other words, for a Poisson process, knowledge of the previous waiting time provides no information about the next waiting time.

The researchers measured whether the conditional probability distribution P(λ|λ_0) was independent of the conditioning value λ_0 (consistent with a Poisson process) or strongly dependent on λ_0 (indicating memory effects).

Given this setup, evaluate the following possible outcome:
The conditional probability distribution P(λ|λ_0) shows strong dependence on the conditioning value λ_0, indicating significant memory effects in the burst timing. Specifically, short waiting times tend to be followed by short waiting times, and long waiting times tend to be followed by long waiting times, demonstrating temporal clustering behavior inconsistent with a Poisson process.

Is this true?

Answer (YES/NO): YES